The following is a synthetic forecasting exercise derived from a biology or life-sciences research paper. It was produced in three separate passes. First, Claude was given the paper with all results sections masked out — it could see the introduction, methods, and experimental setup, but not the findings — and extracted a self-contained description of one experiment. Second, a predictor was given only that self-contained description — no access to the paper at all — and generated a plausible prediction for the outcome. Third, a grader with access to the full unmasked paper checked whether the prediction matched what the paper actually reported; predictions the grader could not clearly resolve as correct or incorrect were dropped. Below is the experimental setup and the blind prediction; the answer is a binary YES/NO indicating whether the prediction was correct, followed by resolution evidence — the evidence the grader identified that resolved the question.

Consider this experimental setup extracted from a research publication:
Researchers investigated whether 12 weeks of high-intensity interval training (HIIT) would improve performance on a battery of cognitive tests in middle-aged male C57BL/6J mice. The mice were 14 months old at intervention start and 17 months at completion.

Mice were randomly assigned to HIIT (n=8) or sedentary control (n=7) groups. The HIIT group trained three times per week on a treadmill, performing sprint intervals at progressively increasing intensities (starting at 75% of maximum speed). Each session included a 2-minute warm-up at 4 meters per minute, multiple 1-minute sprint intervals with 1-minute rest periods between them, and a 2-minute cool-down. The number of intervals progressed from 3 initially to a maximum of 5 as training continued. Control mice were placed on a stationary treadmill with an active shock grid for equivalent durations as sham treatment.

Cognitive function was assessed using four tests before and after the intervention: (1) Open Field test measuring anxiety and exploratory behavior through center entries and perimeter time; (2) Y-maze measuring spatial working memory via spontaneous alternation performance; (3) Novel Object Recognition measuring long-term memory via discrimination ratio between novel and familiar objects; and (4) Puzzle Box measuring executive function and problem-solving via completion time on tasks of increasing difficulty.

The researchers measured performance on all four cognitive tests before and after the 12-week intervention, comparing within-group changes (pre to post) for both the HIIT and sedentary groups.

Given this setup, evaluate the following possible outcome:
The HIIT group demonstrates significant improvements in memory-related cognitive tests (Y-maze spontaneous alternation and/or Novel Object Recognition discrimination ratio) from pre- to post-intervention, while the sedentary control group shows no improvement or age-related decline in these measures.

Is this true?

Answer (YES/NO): NO